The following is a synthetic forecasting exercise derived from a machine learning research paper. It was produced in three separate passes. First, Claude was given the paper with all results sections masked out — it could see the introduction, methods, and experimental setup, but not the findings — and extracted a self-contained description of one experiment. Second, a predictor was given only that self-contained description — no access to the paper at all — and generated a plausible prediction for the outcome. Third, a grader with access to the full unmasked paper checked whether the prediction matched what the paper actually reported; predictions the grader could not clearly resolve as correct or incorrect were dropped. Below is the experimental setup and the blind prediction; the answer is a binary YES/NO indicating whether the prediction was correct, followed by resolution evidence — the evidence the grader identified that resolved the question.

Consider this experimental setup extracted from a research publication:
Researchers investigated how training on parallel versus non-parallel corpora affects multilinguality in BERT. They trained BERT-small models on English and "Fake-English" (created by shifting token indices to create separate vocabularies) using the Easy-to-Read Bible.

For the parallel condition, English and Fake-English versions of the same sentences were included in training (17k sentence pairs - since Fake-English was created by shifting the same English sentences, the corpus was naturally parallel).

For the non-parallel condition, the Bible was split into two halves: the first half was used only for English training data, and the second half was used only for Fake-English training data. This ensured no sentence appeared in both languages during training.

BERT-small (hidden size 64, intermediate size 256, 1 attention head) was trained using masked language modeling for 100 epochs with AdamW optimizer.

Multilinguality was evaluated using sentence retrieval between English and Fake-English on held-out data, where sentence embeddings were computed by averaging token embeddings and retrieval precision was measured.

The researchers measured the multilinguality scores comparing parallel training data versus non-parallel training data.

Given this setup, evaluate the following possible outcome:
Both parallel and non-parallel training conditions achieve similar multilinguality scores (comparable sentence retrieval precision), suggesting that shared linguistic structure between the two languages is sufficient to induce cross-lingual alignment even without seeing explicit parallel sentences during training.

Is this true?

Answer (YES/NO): NO